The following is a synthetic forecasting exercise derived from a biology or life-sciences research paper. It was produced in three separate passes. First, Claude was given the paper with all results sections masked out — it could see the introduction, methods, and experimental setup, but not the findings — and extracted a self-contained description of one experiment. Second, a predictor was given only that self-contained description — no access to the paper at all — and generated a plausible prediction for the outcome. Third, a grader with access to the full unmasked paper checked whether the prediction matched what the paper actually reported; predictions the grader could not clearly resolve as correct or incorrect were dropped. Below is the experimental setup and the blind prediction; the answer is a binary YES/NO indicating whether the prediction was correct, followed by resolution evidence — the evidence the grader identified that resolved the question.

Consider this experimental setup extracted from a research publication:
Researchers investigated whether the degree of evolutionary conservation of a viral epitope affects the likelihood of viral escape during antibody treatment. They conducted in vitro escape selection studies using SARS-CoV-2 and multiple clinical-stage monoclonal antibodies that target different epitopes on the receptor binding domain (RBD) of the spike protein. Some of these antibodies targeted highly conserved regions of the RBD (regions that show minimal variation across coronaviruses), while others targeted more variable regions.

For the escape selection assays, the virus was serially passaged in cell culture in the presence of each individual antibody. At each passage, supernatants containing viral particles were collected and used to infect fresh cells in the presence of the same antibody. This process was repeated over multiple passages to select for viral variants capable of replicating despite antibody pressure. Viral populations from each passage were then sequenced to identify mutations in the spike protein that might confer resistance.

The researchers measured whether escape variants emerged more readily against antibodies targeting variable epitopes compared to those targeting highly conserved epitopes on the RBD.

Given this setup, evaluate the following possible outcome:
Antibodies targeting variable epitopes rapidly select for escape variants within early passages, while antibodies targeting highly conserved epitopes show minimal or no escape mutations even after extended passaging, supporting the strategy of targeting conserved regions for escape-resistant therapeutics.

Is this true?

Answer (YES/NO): NO